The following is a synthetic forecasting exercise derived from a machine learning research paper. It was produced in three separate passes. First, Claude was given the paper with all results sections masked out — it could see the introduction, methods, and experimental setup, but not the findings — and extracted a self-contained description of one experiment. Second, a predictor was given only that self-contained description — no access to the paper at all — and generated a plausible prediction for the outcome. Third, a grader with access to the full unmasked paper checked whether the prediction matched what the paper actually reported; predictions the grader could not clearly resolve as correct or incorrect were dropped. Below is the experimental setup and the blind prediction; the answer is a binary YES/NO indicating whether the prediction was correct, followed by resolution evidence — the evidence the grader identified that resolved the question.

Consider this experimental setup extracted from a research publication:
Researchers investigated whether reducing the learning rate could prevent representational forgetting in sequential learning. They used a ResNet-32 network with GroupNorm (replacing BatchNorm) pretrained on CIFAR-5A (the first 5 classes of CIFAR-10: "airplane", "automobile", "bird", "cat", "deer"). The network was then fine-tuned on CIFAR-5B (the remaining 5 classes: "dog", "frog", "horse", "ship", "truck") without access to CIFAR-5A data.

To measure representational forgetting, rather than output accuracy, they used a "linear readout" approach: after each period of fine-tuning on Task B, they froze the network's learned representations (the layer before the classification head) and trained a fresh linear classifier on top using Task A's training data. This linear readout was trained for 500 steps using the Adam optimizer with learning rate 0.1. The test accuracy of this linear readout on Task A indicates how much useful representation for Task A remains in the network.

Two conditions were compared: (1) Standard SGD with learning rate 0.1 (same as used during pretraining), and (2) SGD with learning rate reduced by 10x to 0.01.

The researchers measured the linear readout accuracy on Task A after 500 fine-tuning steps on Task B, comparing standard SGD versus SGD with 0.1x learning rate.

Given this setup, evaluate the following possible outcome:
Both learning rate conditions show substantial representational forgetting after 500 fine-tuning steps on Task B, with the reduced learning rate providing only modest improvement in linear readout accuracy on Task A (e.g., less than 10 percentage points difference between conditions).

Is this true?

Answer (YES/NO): NO